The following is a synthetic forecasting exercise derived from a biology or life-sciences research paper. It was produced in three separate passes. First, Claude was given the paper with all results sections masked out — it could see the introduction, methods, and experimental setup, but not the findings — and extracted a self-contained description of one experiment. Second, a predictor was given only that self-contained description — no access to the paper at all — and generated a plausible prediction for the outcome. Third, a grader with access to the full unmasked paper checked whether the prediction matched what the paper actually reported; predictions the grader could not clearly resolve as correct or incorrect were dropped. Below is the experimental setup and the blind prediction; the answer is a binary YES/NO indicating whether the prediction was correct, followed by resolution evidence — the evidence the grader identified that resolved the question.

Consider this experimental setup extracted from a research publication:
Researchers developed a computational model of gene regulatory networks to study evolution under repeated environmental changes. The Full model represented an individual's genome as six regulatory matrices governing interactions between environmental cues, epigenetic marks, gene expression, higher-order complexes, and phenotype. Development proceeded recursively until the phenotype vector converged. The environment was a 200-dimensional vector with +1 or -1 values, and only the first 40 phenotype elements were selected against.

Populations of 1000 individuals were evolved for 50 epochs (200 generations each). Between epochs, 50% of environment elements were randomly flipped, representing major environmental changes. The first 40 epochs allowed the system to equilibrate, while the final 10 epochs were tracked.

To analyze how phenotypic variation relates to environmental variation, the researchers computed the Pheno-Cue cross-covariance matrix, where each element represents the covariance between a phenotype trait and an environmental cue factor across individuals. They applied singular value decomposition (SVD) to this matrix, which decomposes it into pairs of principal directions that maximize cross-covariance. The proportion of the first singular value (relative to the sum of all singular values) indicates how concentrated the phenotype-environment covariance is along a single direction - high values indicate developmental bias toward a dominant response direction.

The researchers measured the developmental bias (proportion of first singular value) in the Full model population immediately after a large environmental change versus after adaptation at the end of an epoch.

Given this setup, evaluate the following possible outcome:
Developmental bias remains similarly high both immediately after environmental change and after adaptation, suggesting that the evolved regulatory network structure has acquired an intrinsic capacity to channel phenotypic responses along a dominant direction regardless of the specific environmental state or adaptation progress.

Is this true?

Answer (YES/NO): NO